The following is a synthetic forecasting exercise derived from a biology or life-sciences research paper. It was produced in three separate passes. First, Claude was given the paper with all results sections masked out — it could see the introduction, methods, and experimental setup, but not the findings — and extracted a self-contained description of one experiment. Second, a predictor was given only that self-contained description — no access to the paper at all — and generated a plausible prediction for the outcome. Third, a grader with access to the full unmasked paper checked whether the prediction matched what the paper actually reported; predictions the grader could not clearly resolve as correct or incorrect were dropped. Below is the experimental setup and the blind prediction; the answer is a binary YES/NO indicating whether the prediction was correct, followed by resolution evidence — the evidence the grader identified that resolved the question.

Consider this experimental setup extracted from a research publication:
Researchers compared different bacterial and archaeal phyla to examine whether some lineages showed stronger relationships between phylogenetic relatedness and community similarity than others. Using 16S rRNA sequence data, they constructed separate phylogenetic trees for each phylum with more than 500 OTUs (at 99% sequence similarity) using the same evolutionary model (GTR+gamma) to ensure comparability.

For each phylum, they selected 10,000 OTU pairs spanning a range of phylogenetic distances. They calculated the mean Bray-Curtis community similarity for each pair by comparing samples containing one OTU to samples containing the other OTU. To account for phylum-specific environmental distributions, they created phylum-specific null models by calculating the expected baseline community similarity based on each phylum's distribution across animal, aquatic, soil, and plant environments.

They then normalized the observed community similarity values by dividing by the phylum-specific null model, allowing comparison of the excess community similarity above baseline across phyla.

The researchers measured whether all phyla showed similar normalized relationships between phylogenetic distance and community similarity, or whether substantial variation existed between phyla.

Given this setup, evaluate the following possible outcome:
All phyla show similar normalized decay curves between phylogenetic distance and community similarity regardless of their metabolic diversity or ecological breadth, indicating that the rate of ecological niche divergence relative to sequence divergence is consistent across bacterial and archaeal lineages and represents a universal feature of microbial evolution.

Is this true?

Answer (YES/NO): NO